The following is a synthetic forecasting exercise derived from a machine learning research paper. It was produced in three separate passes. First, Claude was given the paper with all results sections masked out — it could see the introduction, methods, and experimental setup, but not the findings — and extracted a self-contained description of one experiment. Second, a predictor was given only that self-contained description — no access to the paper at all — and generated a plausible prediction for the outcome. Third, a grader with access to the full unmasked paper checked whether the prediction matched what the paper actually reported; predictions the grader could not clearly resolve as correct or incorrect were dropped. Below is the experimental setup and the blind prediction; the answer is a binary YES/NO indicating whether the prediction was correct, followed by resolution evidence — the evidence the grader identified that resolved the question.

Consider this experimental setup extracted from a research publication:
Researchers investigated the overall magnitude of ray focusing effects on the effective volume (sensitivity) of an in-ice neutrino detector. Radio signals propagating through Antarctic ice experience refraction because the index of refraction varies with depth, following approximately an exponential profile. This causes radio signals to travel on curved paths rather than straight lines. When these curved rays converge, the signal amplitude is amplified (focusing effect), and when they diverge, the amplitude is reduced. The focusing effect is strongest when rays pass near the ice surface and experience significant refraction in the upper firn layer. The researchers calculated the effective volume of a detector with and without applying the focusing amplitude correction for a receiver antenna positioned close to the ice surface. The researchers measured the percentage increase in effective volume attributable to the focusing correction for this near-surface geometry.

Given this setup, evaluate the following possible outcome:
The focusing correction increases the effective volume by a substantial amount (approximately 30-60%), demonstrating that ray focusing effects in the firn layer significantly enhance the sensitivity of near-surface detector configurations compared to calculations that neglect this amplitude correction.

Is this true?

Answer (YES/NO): NO